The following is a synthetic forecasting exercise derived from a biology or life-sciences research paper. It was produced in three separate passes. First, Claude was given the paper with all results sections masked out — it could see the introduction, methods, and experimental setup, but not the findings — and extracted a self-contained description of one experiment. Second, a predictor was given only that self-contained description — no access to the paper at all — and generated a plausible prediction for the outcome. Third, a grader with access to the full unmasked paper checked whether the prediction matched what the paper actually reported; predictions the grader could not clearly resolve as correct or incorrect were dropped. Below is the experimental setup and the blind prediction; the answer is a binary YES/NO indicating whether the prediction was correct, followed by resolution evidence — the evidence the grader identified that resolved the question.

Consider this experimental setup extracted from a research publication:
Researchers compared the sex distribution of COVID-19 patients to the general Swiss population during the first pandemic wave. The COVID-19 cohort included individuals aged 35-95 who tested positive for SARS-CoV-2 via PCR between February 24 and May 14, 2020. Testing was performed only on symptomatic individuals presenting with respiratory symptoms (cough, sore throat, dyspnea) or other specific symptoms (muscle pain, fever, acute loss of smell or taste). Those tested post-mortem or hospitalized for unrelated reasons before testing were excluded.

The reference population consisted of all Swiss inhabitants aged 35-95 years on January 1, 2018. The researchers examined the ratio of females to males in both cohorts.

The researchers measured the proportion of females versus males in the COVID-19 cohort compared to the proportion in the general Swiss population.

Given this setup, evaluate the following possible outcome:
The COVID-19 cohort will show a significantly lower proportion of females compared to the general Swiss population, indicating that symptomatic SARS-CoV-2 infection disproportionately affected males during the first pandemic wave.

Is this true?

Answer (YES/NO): NO